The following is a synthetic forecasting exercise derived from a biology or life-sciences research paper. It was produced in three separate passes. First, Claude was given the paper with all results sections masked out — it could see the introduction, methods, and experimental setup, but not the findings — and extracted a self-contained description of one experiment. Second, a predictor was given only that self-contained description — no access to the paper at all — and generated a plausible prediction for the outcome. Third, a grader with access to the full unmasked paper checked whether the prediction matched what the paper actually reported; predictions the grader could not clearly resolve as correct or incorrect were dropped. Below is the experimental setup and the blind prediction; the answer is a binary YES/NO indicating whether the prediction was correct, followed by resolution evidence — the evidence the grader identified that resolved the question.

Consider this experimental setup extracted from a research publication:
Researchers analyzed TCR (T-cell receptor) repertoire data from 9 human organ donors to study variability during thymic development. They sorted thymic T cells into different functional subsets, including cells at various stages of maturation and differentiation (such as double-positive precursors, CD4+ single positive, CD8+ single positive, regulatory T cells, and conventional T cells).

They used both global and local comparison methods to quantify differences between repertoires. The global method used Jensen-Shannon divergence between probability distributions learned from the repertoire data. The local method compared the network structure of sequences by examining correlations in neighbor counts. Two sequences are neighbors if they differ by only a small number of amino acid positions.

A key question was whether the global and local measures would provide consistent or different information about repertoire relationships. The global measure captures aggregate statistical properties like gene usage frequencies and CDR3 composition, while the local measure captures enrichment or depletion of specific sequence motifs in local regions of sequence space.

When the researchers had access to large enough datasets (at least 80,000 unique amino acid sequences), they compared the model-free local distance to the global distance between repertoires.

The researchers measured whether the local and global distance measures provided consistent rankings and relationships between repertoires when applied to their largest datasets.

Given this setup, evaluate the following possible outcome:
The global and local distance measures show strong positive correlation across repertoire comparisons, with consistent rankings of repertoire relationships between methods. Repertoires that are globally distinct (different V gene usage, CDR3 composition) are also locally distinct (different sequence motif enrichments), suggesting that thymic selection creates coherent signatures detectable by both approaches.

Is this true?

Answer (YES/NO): YES